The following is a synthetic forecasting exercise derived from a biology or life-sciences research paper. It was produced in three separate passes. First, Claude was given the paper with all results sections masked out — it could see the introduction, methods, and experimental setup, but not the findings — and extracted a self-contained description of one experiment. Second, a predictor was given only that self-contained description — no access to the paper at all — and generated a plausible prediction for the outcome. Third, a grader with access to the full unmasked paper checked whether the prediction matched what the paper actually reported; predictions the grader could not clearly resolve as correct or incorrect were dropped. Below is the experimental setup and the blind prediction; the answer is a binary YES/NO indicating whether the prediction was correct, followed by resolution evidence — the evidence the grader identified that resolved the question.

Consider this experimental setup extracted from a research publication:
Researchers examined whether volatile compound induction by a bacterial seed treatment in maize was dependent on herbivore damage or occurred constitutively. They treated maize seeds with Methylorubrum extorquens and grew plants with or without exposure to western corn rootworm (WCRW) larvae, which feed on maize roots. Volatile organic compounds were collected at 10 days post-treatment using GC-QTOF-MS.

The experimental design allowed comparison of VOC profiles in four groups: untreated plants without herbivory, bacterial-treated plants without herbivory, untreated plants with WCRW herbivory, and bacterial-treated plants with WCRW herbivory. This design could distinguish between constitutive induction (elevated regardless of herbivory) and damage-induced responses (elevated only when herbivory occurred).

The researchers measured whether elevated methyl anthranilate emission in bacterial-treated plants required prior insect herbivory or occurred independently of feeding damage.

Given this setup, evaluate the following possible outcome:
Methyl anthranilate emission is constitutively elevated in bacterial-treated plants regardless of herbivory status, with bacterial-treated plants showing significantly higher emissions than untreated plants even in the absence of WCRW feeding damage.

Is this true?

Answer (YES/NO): YES